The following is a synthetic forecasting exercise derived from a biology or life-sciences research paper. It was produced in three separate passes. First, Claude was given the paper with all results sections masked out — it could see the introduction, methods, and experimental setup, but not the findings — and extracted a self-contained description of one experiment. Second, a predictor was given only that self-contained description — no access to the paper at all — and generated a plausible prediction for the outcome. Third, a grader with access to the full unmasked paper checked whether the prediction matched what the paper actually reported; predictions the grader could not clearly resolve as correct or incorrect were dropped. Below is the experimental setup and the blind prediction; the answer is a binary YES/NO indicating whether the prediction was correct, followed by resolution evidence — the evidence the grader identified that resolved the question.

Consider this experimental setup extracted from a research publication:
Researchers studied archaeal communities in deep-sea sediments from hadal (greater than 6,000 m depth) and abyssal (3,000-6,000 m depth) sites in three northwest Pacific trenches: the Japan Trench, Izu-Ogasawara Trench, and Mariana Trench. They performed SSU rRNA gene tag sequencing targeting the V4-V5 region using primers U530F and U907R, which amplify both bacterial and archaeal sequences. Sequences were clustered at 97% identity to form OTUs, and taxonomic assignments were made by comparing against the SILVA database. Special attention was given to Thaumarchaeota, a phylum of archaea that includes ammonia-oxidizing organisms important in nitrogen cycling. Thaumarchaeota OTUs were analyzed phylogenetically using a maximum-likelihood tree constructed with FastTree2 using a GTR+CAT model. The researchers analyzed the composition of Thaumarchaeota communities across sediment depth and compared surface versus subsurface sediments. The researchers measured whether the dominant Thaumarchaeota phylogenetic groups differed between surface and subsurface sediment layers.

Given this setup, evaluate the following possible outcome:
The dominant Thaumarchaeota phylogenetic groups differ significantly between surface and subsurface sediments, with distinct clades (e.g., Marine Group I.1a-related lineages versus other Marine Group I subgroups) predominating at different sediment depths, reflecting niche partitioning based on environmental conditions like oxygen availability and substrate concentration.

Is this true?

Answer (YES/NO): NO